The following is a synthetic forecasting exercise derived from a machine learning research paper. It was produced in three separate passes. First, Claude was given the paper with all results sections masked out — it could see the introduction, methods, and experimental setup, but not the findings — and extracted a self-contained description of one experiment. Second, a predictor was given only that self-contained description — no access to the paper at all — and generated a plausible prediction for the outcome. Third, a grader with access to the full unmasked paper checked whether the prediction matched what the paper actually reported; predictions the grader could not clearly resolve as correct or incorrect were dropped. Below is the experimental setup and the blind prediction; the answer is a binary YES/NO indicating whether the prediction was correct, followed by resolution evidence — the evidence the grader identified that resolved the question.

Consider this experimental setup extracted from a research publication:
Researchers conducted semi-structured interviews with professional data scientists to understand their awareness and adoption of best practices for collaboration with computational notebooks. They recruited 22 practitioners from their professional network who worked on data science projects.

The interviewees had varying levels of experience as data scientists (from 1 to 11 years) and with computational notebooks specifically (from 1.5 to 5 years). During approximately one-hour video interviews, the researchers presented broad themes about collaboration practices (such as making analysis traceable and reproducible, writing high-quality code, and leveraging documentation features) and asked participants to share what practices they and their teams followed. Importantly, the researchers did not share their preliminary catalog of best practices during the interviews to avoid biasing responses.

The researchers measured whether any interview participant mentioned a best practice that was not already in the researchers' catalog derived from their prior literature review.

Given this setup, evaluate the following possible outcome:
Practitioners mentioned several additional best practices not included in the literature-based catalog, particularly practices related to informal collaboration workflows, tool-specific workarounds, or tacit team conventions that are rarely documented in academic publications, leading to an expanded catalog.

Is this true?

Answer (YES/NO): NO